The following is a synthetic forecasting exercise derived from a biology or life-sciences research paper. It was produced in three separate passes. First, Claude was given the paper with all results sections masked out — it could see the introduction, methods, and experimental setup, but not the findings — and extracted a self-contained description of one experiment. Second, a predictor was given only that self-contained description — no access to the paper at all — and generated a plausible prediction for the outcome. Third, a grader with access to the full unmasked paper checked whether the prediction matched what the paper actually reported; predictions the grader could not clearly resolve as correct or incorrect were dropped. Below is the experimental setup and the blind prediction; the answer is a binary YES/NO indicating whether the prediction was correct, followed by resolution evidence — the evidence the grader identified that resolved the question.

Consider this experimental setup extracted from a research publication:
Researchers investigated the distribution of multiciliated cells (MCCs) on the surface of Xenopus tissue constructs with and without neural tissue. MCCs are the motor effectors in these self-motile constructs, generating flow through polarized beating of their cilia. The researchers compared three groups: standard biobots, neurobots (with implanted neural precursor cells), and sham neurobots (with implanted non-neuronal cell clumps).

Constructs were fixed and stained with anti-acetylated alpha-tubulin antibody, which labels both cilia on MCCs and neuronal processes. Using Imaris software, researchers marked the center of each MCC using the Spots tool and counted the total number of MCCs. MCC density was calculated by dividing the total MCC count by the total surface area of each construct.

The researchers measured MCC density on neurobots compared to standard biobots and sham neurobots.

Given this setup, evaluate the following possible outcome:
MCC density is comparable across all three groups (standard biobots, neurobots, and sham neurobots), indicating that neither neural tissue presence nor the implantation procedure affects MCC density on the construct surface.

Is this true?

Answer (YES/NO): NO